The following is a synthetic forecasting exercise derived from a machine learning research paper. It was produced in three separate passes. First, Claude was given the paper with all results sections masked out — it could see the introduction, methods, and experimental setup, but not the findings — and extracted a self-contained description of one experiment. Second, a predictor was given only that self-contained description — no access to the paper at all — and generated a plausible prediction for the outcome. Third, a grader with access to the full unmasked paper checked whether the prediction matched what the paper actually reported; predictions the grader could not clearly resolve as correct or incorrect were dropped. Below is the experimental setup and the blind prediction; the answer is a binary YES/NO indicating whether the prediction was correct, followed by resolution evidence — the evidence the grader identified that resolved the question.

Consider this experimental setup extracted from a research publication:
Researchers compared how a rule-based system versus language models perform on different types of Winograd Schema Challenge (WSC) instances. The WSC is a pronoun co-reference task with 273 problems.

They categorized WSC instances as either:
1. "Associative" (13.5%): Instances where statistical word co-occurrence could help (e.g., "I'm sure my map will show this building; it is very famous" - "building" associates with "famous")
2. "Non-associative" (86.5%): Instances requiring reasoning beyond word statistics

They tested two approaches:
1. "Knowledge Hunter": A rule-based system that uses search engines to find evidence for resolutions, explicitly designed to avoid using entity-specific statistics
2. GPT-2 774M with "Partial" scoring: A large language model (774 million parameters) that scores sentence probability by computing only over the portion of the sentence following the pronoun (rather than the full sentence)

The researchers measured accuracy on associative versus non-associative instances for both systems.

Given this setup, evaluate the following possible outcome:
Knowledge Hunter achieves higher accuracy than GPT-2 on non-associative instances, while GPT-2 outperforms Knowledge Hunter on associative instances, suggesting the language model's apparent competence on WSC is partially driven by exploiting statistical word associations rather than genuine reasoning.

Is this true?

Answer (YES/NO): NO